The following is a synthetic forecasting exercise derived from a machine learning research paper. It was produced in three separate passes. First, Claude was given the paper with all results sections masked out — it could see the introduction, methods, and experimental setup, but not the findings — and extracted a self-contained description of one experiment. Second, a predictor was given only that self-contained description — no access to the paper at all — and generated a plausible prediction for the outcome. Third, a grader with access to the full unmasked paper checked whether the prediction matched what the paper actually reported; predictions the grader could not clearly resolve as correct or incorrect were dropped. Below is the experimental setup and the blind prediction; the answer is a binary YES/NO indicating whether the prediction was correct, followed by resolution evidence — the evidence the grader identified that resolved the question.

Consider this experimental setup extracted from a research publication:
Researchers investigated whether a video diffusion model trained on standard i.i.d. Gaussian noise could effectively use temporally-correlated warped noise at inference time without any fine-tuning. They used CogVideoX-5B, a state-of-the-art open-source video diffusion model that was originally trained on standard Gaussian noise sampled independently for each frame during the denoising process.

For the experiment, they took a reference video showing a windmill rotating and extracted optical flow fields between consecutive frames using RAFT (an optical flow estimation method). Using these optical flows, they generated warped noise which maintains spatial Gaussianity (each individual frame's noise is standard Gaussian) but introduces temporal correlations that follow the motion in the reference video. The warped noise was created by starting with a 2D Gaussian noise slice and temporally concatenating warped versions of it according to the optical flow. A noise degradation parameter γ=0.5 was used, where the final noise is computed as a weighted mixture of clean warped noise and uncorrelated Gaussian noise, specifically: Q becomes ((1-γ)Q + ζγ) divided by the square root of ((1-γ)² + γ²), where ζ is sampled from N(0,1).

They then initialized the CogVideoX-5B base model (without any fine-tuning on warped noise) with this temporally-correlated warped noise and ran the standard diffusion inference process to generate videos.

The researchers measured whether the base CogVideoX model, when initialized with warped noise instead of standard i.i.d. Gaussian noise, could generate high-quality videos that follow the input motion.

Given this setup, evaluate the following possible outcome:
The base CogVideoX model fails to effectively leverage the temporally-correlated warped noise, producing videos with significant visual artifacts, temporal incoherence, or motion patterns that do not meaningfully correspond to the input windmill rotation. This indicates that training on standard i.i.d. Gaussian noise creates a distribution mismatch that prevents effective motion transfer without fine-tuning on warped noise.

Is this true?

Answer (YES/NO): NO